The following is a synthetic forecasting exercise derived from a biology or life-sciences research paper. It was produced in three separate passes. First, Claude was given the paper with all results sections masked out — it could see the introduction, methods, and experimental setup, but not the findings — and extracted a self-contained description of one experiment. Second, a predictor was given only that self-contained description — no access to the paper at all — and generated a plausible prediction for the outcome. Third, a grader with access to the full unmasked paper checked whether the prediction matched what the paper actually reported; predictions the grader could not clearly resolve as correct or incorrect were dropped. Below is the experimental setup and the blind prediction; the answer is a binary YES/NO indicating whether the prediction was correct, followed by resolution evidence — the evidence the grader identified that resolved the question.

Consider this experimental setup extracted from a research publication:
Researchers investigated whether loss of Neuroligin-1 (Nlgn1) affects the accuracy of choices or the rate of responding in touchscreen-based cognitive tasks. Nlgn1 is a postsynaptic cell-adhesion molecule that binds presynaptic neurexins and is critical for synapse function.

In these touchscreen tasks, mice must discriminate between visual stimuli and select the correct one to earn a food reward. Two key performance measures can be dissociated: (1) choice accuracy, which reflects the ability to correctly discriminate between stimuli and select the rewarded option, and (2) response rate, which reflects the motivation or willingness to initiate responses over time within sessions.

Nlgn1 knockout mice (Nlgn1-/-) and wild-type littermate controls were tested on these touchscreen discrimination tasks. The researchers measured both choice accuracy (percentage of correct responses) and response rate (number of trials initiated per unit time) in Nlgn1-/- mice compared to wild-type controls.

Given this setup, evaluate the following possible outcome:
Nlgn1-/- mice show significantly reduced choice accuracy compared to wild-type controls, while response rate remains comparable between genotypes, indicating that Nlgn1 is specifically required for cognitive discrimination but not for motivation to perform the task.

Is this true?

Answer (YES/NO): NO